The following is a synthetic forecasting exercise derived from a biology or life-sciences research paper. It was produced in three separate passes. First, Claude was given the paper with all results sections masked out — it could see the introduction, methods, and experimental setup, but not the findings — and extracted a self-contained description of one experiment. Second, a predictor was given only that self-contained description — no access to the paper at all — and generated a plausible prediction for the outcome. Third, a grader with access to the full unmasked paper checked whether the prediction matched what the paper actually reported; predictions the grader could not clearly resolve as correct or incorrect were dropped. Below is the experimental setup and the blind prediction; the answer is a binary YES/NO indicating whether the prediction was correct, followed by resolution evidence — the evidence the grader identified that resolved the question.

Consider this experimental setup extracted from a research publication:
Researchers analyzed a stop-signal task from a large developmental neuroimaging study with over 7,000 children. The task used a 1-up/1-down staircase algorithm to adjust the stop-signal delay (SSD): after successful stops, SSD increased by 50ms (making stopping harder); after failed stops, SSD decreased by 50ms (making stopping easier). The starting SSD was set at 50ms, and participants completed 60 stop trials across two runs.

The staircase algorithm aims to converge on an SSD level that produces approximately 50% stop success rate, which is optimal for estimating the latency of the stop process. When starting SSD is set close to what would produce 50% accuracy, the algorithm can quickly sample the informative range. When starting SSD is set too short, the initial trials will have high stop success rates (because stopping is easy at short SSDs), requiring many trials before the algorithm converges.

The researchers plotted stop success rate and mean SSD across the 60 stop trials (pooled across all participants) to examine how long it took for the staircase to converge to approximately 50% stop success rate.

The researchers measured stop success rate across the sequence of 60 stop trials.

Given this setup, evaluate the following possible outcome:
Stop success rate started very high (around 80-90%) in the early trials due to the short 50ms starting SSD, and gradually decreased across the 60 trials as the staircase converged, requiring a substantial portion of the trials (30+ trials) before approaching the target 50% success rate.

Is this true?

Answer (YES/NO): NO